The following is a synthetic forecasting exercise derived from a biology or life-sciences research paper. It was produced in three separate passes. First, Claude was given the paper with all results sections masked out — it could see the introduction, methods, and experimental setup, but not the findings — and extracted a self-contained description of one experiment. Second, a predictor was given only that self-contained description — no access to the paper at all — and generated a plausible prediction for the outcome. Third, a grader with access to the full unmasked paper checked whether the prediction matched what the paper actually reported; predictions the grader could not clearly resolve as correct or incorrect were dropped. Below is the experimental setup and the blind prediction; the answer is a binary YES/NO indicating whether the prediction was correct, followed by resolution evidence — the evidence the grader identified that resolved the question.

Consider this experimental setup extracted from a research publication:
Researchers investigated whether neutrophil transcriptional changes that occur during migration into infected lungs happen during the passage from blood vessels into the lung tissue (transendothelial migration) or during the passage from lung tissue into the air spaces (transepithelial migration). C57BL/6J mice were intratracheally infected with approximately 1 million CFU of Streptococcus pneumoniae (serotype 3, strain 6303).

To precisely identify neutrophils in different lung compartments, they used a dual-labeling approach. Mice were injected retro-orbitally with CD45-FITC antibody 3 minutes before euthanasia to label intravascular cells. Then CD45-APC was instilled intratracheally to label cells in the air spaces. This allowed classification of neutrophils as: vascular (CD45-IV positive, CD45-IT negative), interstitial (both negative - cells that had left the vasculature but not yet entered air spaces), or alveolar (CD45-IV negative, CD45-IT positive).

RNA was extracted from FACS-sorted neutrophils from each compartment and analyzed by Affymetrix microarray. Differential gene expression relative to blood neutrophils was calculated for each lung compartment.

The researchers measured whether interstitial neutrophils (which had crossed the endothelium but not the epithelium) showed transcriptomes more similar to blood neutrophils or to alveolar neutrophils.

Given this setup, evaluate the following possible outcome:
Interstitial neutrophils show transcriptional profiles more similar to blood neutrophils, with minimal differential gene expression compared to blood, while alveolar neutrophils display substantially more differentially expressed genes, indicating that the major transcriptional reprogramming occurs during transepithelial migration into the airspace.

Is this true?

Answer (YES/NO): NO